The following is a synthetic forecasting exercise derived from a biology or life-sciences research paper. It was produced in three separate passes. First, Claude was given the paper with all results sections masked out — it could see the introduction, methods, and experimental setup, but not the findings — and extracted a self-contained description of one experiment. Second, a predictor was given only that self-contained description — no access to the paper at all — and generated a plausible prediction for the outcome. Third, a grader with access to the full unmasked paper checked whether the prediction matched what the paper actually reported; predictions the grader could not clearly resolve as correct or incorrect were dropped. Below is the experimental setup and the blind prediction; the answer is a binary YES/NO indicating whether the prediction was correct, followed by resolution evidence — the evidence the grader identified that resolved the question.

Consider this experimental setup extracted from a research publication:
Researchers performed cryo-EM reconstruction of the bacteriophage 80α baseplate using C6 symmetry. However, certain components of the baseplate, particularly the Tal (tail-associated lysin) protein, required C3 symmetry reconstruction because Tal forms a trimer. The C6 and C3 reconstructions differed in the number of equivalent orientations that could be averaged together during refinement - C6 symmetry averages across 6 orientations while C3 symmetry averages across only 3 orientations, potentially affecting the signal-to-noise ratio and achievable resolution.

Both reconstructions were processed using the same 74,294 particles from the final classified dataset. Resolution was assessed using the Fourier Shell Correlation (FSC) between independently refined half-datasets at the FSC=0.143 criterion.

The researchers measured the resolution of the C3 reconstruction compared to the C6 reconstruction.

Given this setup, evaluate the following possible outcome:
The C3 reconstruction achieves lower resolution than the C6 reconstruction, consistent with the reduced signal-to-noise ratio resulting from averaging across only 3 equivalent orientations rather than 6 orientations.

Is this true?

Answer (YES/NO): YES